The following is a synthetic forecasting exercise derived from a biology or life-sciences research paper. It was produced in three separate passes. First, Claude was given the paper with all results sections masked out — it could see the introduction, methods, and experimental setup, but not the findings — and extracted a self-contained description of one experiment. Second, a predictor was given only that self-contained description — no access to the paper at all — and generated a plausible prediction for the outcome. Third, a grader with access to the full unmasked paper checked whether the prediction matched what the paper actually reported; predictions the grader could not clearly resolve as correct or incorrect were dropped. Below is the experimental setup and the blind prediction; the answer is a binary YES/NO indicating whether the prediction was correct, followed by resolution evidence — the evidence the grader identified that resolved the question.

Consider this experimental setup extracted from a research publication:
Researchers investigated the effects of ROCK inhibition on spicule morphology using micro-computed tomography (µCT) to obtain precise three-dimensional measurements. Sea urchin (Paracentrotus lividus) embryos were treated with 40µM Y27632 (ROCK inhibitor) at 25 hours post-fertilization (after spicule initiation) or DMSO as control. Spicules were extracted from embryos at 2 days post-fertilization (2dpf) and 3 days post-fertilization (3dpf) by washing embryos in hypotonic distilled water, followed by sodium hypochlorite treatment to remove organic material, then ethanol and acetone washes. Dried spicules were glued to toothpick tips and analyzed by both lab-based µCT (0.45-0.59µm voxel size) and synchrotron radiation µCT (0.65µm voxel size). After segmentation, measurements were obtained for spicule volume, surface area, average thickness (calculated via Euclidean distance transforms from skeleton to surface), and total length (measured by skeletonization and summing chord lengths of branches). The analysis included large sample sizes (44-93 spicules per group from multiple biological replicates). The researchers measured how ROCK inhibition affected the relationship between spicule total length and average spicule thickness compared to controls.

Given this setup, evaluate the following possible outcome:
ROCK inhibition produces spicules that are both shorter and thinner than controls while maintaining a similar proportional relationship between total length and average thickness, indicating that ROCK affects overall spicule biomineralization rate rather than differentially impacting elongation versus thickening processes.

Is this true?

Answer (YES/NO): NO